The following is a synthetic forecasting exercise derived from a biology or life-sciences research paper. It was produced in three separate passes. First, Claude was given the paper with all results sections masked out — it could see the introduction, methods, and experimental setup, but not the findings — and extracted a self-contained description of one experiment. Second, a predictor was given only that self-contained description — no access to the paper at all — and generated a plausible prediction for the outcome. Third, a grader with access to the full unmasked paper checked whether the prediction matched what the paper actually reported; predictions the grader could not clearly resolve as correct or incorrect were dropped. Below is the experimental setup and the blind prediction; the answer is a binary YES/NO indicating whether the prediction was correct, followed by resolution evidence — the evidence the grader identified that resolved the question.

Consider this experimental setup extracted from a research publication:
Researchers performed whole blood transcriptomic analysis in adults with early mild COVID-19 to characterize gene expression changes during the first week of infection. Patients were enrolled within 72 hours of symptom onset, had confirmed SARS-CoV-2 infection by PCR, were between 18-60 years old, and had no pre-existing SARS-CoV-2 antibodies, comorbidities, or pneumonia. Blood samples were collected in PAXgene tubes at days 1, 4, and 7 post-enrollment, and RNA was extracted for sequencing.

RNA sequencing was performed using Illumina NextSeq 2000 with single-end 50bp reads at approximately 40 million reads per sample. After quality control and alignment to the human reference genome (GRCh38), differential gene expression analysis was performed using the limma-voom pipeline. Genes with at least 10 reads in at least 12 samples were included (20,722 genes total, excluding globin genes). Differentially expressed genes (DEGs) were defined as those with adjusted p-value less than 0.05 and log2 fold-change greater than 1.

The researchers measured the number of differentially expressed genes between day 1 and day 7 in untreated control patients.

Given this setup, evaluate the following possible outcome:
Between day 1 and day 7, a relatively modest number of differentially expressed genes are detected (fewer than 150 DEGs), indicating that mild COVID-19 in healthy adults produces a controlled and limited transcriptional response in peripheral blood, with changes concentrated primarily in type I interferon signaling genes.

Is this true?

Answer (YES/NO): NO